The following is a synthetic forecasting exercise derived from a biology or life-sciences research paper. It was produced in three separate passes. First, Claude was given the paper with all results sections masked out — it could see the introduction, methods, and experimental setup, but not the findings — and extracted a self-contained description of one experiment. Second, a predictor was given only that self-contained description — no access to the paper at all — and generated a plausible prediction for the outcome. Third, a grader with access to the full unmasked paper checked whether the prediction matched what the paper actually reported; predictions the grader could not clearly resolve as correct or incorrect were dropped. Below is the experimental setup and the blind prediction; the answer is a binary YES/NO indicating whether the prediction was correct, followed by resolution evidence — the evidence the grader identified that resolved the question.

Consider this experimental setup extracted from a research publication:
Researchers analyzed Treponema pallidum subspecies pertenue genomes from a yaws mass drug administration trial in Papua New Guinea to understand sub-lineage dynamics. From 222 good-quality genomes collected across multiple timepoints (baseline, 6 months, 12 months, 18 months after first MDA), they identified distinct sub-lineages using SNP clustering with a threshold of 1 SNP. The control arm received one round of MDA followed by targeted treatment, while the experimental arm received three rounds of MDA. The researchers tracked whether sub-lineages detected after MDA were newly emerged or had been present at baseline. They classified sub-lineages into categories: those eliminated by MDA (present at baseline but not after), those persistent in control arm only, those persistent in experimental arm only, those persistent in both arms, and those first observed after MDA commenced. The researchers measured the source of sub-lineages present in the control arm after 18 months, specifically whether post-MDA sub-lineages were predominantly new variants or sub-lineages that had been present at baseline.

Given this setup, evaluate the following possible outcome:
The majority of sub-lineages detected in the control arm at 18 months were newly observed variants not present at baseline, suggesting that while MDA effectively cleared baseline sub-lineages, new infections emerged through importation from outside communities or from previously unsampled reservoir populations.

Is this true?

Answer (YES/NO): NO